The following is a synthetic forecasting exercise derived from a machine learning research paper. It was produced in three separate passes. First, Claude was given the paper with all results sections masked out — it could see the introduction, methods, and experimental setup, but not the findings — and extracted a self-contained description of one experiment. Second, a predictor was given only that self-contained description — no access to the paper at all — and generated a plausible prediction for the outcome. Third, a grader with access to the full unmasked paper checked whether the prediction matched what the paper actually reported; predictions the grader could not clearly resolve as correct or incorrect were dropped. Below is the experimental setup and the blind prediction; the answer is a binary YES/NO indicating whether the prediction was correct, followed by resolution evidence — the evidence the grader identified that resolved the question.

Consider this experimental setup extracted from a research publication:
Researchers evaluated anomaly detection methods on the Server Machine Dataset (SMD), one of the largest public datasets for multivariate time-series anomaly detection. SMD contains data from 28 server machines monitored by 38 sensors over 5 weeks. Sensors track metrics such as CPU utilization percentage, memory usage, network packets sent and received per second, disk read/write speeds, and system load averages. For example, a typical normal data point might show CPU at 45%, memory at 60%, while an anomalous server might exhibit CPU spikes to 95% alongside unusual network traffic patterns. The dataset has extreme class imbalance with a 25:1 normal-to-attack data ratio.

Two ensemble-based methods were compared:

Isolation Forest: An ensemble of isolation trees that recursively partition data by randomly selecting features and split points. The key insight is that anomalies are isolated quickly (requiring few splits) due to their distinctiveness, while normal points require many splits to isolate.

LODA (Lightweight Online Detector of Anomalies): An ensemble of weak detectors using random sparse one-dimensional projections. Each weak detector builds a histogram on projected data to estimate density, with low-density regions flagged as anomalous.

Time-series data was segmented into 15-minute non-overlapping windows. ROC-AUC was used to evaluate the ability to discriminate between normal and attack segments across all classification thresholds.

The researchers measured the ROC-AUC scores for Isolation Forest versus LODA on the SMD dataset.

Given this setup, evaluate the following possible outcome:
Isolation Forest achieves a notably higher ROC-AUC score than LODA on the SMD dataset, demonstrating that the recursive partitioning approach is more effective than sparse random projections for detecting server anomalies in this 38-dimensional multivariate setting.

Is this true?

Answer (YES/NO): YES